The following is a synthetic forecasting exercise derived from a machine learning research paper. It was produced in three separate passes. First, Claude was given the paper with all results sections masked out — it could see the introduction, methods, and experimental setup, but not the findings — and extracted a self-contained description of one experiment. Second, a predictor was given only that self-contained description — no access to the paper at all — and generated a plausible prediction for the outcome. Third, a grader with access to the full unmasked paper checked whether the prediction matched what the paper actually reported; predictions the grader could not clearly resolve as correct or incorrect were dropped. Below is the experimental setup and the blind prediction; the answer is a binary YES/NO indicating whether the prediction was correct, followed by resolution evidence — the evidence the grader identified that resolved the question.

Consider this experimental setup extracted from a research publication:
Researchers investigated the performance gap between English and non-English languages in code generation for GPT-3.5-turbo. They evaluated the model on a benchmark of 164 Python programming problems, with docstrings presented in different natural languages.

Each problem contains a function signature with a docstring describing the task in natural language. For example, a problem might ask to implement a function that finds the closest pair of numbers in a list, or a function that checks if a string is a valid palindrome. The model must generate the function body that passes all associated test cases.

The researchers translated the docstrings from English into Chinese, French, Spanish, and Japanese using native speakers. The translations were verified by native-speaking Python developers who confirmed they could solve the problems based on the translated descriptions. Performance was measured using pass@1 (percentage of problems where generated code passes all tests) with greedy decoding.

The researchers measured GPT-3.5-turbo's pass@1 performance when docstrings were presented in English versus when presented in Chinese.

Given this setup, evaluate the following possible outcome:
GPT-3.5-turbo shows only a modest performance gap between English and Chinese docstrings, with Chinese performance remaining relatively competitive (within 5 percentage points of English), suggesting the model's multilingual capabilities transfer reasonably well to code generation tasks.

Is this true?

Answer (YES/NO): YES